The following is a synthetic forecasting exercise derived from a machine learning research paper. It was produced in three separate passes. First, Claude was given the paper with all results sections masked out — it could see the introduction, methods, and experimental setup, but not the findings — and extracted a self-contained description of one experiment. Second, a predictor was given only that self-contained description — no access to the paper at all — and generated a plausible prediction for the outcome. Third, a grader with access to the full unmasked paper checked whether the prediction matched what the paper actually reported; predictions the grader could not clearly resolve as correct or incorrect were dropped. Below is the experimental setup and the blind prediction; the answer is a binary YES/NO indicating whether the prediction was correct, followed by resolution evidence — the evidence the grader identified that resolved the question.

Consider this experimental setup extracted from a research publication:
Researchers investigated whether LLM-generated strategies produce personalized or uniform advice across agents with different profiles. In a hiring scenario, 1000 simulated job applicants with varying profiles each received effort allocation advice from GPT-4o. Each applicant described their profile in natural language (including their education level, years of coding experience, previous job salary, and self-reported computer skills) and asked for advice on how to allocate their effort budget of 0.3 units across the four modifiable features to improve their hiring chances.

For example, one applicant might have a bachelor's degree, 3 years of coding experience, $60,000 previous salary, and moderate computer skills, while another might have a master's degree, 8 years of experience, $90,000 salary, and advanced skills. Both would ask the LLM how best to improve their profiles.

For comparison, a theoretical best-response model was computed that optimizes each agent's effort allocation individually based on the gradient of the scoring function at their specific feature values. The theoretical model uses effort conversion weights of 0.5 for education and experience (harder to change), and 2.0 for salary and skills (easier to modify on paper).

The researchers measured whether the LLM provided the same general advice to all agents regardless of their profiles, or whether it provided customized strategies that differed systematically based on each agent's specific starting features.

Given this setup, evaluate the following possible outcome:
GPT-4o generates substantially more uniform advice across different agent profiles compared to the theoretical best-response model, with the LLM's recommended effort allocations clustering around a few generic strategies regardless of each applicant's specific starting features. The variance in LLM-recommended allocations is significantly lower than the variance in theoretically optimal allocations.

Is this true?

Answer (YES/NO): NO